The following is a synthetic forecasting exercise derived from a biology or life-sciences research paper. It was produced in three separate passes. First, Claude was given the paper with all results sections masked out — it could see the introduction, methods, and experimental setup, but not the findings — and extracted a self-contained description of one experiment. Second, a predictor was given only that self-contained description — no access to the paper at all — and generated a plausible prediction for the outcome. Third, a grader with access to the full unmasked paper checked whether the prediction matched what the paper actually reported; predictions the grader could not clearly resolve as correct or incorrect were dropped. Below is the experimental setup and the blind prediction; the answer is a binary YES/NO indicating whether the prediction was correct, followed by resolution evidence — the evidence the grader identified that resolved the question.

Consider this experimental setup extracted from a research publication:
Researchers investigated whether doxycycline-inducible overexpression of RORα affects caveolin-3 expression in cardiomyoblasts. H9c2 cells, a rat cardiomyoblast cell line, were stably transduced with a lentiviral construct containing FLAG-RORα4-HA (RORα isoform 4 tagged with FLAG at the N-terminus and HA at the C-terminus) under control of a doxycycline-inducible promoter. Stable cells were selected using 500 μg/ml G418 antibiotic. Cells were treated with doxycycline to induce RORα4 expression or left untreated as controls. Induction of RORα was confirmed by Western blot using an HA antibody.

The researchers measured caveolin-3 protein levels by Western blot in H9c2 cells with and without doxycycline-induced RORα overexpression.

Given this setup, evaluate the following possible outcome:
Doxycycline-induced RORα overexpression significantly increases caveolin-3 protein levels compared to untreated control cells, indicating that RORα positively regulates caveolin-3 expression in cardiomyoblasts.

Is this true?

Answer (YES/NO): YES